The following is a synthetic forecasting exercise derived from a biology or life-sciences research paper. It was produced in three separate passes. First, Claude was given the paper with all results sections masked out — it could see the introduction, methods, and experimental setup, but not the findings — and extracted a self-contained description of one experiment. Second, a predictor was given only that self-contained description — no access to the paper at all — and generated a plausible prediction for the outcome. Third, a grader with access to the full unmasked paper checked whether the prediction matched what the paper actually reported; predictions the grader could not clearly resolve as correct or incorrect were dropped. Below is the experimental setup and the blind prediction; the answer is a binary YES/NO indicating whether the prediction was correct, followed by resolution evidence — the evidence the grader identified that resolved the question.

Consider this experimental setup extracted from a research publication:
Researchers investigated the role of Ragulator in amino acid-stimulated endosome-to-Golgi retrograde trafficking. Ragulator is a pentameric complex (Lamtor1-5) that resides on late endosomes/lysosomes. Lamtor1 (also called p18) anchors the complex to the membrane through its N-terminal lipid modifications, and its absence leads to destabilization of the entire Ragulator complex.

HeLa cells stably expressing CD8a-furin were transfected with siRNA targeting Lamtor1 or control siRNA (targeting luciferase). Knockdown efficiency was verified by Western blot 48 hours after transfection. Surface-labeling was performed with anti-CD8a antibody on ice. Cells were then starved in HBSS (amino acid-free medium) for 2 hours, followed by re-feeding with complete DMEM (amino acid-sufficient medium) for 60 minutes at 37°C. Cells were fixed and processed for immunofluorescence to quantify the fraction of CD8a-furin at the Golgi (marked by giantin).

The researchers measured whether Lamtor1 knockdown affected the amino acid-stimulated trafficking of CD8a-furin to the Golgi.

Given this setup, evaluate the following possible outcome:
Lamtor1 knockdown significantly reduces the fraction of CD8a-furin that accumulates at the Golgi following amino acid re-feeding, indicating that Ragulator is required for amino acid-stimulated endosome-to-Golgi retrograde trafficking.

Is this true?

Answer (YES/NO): YES